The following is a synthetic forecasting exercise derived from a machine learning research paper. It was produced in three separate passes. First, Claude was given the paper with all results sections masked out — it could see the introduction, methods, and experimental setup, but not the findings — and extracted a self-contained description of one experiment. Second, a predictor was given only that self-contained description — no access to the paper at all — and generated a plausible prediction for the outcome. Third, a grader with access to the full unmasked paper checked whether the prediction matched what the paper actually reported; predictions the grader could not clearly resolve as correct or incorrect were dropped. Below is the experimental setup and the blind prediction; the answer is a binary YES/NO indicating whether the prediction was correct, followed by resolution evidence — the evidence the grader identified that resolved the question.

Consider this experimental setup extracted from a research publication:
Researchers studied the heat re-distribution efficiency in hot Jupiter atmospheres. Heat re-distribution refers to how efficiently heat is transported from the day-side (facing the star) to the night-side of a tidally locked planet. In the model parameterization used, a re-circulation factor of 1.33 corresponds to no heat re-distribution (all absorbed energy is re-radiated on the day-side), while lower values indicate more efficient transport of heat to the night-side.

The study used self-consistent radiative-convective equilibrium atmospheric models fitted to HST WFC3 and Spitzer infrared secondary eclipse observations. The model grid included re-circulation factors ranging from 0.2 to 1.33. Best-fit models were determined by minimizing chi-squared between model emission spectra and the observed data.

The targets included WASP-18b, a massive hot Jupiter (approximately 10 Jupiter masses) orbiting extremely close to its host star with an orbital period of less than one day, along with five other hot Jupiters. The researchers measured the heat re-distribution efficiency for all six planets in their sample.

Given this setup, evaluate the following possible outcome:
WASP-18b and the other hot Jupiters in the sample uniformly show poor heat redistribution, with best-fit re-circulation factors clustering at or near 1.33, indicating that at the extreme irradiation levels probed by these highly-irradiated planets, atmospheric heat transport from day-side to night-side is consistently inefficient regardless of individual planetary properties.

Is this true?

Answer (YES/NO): NO